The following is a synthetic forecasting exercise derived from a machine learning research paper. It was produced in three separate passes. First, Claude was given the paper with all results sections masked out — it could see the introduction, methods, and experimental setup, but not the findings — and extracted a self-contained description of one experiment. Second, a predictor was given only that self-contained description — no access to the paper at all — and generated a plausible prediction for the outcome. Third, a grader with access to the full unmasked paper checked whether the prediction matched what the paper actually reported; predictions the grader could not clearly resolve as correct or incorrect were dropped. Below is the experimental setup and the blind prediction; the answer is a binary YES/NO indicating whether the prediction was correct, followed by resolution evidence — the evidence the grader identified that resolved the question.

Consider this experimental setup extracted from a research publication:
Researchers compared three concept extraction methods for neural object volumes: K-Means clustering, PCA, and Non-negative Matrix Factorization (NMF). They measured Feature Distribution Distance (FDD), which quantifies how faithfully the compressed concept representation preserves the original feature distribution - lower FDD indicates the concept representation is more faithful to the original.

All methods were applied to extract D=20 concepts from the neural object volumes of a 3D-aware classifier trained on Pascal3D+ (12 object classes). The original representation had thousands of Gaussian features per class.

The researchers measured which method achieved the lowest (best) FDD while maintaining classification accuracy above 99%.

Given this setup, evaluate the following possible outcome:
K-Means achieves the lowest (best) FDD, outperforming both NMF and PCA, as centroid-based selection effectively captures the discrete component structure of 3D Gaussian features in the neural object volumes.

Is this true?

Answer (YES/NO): YES